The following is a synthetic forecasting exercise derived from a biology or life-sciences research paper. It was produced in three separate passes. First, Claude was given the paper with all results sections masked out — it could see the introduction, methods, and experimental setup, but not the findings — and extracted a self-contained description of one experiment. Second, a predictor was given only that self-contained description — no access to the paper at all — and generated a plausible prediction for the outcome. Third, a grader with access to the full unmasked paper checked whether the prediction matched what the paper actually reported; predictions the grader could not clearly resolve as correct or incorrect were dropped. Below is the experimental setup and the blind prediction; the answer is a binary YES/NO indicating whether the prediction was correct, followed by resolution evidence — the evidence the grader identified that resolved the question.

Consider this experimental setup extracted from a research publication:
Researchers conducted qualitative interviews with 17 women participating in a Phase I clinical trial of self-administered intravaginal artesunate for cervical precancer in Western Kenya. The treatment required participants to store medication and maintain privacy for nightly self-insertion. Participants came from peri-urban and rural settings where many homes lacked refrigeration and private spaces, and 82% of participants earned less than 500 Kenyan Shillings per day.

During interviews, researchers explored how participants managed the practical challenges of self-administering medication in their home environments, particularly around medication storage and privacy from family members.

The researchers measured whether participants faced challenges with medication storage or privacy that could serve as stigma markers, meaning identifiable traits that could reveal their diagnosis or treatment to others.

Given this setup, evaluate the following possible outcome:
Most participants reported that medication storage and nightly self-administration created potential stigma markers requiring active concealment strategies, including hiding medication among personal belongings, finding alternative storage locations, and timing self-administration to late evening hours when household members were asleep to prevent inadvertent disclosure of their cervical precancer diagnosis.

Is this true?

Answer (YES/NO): NO